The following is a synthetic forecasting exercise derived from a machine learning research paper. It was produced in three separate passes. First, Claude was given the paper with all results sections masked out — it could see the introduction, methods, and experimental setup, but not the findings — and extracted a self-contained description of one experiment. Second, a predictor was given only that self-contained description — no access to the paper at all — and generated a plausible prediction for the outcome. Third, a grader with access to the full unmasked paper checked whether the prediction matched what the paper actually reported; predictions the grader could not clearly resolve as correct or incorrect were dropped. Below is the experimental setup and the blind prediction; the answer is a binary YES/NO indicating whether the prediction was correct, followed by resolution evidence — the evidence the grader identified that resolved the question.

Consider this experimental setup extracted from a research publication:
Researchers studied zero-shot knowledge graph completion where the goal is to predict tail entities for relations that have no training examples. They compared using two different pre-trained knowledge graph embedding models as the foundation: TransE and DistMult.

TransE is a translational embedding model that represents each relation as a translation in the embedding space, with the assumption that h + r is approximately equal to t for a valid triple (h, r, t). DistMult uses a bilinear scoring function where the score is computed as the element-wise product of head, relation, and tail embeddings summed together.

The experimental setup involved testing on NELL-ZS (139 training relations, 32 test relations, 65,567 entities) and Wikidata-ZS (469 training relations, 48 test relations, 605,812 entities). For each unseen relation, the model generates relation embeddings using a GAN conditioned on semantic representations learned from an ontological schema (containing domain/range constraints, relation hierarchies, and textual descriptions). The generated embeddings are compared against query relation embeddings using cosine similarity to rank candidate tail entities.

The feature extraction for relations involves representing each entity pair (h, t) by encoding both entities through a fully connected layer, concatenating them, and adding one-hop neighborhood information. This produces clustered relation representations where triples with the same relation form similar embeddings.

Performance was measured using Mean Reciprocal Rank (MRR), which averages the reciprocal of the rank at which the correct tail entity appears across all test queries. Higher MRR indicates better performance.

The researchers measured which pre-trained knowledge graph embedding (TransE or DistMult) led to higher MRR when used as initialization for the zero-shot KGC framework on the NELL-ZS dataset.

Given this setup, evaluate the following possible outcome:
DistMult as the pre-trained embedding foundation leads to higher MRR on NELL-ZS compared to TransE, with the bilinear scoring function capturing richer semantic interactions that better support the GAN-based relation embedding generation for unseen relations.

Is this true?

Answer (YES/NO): YES